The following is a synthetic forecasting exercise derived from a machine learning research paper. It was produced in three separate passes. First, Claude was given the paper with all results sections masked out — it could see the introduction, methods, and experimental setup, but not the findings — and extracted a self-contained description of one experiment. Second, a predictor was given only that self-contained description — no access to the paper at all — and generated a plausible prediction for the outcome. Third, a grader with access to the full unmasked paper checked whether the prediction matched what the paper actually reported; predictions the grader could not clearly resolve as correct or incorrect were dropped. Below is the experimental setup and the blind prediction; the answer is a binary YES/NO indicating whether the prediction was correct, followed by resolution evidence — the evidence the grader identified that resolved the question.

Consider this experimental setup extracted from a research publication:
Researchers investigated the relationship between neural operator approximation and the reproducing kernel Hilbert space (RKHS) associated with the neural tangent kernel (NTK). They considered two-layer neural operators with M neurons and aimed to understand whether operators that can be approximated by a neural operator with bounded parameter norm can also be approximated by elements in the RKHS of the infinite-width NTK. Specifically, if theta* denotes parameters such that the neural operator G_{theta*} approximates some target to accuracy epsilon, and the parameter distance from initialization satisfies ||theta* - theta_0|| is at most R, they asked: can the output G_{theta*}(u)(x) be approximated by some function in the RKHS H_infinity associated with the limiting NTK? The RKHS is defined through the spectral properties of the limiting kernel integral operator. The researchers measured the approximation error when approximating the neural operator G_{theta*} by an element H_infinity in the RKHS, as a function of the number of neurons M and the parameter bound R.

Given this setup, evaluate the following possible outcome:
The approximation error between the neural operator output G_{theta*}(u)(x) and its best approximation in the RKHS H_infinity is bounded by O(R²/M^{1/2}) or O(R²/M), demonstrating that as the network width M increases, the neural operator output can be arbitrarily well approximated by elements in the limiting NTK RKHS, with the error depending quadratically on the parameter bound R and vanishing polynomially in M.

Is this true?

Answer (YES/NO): NO